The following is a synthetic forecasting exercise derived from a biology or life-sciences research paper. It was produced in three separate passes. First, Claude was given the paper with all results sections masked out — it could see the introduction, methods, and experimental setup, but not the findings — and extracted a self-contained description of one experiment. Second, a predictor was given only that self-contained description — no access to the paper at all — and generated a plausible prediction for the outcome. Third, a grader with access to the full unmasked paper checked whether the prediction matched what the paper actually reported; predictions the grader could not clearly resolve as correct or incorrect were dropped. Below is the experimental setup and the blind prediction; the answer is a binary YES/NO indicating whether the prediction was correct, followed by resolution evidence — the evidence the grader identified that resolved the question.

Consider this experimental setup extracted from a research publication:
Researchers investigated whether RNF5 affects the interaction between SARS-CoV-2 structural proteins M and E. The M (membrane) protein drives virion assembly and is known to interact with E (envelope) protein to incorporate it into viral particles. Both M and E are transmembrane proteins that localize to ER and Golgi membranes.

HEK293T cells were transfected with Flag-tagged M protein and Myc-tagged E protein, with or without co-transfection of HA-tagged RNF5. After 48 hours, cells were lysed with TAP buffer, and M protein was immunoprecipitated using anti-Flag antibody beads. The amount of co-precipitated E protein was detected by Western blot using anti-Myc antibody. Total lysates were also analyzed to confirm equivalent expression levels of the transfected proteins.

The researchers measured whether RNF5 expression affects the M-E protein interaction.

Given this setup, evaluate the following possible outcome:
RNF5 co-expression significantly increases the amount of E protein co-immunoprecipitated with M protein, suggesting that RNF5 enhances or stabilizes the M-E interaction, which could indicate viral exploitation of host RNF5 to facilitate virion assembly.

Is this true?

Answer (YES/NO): YES